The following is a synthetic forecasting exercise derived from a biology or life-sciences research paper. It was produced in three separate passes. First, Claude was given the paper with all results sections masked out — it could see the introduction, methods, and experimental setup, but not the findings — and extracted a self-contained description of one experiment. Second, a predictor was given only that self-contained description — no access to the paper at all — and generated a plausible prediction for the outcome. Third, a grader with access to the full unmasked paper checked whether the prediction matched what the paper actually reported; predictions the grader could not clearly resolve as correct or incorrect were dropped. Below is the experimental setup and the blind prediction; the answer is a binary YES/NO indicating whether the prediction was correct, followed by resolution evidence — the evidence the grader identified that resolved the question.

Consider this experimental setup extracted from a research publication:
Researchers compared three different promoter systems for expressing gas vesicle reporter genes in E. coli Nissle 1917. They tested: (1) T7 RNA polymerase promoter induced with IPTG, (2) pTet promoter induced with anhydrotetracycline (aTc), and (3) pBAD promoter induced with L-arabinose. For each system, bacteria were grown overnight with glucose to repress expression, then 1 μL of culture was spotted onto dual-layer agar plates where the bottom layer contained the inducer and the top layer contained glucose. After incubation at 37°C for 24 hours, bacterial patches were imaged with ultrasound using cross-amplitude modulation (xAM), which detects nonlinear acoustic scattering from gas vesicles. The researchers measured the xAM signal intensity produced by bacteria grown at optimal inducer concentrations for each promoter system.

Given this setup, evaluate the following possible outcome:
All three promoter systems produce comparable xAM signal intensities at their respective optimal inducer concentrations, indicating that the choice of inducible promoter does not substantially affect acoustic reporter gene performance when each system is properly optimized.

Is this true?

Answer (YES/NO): NO